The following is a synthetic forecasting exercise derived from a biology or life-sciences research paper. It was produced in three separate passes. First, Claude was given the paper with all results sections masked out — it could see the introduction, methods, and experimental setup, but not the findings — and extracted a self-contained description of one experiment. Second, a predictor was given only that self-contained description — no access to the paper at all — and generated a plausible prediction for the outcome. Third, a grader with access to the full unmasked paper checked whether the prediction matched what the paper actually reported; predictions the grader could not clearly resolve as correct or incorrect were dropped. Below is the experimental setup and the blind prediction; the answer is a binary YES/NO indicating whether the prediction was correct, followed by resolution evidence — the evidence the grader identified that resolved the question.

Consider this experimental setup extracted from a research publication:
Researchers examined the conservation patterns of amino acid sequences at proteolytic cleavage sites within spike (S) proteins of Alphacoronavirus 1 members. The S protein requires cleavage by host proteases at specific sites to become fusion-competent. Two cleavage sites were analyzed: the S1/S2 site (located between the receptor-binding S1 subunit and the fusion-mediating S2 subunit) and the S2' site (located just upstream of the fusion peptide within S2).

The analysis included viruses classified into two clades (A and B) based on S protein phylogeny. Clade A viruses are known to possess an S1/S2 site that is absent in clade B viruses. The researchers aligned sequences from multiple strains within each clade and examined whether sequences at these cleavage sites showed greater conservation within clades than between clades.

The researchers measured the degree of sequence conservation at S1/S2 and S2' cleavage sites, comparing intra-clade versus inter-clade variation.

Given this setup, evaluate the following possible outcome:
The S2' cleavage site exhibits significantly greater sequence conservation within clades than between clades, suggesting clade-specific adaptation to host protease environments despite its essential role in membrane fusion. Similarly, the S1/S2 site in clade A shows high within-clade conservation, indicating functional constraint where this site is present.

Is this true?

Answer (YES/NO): YES